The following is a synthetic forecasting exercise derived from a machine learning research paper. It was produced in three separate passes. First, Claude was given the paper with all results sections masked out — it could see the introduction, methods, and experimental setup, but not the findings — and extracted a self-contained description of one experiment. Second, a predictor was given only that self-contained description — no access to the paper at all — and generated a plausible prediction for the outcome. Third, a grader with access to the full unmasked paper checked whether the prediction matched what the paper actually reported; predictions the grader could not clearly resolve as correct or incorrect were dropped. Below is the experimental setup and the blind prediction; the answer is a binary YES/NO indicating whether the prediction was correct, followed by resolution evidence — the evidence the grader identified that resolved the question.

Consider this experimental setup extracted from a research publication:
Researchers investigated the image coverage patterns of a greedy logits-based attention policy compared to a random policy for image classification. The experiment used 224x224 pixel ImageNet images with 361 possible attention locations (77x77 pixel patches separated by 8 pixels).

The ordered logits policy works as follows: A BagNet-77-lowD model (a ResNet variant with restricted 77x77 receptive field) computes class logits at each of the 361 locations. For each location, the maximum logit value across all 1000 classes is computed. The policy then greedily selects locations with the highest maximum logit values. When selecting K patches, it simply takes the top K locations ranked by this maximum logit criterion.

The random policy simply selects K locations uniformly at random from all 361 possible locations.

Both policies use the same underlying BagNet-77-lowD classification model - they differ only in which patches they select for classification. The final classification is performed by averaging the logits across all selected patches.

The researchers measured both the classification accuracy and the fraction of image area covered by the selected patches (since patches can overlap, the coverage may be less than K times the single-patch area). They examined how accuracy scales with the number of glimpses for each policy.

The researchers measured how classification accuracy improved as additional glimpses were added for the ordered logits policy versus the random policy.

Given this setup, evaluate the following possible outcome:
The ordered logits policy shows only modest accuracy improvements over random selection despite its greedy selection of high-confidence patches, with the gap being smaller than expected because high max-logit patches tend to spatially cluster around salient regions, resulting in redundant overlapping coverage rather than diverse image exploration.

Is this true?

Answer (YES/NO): NO